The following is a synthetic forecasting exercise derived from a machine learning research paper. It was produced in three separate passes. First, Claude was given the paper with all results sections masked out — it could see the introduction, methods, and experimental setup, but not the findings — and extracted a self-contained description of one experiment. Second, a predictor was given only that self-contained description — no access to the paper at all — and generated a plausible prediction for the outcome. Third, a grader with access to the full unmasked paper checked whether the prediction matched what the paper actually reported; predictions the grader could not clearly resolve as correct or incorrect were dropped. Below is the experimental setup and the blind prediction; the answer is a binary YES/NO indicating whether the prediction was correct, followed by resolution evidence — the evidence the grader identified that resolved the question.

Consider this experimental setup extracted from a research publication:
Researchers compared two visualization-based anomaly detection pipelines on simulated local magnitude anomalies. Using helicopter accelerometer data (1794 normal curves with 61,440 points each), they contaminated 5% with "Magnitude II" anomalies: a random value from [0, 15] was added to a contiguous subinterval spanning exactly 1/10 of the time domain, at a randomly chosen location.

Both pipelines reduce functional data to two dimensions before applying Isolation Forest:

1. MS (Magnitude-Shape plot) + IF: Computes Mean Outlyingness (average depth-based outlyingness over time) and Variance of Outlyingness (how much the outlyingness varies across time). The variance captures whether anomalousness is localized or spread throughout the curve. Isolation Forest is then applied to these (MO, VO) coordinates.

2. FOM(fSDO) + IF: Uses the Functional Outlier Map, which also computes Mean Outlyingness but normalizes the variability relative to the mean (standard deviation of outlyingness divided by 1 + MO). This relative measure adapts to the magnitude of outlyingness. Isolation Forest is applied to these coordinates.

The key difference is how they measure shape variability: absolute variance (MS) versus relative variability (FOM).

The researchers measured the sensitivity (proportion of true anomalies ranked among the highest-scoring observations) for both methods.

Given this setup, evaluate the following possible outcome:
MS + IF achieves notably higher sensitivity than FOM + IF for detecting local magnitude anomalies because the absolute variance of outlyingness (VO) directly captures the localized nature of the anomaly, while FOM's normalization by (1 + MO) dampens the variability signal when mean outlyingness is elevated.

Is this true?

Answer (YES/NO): NO